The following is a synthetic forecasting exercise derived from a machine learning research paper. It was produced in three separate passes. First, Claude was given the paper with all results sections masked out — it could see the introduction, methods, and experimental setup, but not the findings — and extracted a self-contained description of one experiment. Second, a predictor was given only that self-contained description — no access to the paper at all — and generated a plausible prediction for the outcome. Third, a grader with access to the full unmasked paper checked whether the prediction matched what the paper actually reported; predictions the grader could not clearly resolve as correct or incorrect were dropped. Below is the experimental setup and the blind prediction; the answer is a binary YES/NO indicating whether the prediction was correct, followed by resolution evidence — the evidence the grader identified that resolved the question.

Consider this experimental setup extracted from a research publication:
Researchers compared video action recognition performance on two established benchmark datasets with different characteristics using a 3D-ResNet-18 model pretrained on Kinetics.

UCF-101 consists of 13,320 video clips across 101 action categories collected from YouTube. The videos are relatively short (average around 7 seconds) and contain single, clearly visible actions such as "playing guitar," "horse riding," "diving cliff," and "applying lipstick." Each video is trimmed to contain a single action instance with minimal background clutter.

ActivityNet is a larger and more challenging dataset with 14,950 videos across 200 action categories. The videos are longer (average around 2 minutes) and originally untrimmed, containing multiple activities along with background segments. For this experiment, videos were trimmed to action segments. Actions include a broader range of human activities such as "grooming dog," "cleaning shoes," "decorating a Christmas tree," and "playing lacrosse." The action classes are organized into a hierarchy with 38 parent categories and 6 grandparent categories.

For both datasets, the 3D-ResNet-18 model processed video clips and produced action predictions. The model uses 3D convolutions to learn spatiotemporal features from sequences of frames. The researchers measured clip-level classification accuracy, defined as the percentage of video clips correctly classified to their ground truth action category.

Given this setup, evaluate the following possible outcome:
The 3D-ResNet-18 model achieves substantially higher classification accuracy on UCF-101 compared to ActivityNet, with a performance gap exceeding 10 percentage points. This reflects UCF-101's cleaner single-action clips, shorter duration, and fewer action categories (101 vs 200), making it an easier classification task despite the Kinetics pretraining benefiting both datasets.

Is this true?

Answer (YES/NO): YES